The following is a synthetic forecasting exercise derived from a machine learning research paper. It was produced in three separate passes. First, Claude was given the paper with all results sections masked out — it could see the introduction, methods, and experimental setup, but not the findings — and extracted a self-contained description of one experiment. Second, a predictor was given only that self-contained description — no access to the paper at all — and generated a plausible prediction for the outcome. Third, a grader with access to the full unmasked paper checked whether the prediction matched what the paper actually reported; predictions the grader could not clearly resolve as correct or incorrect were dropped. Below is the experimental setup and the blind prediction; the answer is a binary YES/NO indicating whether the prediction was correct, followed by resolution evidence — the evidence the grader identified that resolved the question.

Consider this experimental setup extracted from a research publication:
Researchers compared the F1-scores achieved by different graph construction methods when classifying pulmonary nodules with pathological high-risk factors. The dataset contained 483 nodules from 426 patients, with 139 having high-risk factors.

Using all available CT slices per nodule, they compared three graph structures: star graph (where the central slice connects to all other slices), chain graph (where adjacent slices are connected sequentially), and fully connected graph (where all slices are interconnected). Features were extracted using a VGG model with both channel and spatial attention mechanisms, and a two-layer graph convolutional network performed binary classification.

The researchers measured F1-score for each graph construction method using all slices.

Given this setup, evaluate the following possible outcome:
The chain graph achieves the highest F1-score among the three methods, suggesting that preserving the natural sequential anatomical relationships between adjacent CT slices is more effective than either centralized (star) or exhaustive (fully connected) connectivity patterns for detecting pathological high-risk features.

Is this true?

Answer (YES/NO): YES